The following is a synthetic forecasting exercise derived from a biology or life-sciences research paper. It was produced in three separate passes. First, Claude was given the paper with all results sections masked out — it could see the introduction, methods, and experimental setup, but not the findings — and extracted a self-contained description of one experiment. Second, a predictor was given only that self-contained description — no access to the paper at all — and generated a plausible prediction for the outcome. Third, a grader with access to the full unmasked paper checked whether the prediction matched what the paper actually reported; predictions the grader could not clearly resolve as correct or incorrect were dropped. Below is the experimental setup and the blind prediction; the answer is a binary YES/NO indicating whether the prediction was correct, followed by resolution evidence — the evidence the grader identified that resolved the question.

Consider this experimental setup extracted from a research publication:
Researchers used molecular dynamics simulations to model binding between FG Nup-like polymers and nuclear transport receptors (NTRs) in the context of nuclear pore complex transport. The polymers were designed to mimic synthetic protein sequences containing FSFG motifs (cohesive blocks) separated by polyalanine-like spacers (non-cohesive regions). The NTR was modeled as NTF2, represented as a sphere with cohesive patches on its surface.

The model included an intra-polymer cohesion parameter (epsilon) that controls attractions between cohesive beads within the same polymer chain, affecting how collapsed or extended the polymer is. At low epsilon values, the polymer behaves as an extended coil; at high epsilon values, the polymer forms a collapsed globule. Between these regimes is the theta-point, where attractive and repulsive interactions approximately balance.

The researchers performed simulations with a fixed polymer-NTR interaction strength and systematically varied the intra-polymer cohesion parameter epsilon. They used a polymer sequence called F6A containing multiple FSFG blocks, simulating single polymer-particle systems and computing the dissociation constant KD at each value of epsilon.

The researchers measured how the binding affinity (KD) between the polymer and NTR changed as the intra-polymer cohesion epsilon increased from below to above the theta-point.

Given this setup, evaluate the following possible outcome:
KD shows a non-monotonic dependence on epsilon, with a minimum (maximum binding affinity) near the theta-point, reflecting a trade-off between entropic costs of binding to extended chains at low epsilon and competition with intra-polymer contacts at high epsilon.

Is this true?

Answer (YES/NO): YES